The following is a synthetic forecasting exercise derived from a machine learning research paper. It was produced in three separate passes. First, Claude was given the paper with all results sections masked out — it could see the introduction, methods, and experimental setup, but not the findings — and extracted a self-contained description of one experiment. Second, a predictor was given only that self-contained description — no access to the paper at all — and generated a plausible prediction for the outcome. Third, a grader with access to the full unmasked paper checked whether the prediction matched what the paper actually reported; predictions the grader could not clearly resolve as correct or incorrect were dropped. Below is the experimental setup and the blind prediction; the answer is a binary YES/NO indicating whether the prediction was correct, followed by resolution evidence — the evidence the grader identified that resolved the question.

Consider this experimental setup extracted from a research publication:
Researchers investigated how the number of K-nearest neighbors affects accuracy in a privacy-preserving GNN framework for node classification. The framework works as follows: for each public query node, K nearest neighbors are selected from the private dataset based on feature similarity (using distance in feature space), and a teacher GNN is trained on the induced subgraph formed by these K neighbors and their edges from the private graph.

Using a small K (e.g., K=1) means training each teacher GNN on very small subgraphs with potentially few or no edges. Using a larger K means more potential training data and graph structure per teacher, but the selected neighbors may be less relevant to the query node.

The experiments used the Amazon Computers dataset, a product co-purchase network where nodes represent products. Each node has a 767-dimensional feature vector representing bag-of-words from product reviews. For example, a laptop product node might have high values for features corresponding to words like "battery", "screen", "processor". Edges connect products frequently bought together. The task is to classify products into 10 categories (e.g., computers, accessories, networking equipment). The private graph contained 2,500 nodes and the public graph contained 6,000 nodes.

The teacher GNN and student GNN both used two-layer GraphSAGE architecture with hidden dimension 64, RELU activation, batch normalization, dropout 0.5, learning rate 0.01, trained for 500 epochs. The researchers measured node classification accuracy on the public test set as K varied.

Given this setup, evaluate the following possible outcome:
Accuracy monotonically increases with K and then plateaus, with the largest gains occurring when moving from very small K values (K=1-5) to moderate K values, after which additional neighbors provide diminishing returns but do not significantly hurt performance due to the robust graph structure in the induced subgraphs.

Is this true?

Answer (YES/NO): NO